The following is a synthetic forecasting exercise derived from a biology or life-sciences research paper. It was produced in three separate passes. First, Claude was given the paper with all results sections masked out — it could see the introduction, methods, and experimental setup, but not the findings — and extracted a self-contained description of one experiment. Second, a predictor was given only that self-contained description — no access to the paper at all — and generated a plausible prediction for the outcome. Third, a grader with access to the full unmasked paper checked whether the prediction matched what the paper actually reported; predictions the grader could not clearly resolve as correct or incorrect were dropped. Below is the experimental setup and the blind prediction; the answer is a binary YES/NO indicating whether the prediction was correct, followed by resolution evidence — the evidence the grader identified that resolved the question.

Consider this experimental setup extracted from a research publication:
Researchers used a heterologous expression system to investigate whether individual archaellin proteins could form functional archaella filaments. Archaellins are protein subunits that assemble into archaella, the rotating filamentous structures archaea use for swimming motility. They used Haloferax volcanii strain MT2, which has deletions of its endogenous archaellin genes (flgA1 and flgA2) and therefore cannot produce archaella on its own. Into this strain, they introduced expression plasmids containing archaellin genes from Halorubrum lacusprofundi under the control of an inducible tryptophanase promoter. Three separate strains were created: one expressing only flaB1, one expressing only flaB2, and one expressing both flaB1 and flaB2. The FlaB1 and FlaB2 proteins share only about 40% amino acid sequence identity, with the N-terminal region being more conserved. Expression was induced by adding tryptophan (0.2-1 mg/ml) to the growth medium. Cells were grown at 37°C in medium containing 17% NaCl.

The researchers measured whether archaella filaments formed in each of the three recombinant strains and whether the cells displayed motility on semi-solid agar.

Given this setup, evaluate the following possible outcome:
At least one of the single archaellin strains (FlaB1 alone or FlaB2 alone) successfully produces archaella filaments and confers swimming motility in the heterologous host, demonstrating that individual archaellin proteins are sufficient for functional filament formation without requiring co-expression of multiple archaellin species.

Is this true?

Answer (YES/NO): YES